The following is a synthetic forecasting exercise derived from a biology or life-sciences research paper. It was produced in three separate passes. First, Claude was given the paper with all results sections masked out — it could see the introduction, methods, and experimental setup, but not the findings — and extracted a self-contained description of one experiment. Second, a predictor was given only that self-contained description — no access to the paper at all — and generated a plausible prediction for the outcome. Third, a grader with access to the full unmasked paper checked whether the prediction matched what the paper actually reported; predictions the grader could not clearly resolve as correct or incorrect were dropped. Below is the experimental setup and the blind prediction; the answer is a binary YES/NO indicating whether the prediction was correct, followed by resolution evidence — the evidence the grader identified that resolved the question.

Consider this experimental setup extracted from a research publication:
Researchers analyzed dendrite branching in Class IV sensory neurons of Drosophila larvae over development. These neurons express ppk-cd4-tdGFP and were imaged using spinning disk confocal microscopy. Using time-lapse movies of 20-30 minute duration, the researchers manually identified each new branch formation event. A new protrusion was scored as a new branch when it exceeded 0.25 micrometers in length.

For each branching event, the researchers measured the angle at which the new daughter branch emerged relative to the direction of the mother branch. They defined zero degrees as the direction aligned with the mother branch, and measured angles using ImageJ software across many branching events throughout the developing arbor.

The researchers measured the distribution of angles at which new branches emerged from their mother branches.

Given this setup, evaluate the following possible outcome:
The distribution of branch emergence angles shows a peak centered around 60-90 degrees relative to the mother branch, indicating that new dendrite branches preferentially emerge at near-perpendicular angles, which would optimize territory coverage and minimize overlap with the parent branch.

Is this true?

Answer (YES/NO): NO